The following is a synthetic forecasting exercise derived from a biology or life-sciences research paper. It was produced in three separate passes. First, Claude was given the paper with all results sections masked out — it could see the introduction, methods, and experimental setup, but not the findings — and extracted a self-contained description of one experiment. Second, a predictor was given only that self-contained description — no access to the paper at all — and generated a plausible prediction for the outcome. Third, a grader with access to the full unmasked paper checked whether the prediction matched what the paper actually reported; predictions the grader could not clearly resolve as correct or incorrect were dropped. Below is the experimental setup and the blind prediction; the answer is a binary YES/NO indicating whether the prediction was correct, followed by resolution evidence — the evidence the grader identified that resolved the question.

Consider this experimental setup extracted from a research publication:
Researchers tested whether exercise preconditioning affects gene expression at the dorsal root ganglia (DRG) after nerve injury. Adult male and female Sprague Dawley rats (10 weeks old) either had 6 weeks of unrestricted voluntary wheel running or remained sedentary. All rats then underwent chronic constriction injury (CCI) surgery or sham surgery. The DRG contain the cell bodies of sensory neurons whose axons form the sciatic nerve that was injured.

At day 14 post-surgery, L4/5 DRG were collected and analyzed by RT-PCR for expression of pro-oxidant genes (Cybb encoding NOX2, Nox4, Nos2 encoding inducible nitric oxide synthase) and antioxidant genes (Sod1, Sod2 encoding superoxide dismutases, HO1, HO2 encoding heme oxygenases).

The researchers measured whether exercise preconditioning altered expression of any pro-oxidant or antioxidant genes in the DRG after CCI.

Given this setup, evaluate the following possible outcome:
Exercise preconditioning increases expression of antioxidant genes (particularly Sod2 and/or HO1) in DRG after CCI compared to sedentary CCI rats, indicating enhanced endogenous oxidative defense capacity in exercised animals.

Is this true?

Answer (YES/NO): NO